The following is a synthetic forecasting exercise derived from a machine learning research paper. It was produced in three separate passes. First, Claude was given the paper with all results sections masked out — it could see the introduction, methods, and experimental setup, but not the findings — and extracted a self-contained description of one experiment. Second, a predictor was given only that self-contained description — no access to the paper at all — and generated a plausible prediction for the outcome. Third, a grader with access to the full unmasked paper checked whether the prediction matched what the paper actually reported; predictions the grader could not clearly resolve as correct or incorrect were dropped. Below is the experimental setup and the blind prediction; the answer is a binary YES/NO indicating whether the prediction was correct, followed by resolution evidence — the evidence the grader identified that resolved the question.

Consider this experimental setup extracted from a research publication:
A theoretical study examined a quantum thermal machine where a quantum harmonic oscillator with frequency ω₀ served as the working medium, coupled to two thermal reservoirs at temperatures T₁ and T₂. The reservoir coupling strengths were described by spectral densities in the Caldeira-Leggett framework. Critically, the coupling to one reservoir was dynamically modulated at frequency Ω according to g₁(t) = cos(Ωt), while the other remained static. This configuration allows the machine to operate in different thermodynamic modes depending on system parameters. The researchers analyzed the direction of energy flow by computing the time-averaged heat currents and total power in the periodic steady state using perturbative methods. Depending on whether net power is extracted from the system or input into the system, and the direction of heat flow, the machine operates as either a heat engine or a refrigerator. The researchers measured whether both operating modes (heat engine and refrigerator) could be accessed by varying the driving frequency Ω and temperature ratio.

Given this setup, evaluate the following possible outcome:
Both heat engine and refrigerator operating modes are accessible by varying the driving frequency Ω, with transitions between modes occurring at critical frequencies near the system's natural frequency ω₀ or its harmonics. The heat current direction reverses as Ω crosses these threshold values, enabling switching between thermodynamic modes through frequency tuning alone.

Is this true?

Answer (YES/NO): NO